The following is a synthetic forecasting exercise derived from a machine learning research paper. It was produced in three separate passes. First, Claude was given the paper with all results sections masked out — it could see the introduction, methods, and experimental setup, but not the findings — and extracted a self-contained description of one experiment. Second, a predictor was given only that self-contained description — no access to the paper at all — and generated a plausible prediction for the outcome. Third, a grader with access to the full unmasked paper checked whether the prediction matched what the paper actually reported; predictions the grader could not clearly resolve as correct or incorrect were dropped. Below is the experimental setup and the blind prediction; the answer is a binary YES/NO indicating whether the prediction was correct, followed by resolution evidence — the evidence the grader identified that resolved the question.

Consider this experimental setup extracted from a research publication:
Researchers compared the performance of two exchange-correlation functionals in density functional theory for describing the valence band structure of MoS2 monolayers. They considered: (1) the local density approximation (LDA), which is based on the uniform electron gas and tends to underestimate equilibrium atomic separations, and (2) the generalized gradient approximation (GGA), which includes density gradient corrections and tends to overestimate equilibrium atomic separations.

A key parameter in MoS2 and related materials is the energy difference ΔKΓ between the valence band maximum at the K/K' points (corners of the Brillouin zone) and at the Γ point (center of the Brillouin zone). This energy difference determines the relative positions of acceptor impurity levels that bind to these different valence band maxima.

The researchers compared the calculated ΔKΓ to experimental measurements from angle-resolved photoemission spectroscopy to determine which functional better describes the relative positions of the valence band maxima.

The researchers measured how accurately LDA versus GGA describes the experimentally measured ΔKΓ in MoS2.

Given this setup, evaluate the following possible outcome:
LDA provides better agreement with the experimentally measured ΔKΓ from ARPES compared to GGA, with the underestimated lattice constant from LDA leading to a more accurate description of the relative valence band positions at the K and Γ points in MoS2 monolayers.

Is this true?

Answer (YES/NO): YES